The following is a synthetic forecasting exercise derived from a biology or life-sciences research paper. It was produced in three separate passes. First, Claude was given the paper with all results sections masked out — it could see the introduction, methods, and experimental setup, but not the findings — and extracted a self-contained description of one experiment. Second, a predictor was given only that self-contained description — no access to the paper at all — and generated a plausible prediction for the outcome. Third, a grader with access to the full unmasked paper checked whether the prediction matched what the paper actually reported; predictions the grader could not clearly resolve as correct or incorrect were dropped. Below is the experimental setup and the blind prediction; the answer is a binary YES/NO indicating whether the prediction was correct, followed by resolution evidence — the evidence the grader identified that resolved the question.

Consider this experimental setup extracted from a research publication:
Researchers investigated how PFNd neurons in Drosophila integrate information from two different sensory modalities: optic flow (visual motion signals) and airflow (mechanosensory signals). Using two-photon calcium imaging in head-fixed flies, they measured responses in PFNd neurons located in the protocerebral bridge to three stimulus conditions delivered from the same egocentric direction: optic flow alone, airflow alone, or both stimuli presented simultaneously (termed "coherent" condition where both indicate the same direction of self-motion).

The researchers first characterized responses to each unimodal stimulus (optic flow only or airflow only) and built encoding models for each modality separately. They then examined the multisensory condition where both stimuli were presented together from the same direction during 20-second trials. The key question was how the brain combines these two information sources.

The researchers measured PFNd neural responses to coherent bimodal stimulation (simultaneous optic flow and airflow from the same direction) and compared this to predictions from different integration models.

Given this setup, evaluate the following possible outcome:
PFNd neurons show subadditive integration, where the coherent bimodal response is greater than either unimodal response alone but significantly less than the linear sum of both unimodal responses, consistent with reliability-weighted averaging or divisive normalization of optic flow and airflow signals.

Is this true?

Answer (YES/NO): NO